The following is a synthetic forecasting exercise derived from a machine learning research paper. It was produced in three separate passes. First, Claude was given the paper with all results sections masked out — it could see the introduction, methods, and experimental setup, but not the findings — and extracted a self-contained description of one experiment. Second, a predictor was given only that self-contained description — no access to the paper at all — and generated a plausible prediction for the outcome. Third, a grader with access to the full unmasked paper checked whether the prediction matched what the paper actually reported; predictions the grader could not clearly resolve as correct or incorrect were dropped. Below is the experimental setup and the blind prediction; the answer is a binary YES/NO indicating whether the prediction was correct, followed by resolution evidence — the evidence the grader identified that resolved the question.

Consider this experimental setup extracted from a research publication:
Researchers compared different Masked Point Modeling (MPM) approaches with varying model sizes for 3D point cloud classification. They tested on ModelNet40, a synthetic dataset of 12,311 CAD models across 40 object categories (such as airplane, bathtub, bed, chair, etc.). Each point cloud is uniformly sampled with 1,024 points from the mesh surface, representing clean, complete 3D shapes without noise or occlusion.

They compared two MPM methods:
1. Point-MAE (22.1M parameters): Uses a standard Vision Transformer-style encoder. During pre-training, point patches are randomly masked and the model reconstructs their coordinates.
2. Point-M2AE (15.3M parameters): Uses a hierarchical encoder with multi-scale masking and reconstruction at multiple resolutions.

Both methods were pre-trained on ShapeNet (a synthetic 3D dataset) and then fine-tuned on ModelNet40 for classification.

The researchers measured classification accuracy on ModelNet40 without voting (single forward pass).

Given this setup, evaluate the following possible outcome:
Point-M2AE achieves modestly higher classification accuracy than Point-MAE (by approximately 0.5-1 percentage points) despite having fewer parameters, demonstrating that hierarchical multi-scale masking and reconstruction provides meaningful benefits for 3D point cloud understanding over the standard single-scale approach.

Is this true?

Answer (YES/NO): NO